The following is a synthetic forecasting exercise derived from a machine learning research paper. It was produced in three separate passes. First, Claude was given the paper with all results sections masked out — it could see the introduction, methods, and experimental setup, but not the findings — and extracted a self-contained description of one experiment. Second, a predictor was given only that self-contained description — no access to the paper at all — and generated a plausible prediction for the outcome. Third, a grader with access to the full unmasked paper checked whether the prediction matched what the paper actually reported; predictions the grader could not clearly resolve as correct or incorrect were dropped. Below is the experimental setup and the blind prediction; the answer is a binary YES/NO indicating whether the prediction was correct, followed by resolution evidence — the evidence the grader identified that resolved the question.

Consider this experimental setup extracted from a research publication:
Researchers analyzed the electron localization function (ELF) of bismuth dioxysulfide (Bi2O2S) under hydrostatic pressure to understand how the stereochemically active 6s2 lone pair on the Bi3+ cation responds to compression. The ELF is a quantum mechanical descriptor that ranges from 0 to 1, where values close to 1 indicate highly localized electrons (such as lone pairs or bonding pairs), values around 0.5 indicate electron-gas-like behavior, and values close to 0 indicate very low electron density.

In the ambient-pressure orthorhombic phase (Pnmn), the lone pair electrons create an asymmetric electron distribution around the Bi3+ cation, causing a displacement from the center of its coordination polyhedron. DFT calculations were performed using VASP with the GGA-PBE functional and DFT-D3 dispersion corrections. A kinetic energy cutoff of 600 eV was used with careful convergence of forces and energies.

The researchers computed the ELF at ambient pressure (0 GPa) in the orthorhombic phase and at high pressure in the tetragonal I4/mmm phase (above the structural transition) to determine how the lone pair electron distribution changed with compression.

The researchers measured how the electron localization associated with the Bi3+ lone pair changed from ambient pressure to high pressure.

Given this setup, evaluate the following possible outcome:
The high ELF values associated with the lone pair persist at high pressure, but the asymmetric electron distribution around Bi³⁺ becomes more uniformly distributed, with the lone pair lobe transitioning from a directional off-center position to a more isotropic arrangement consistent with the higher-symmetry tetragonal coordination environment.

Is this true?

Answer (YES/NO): NO